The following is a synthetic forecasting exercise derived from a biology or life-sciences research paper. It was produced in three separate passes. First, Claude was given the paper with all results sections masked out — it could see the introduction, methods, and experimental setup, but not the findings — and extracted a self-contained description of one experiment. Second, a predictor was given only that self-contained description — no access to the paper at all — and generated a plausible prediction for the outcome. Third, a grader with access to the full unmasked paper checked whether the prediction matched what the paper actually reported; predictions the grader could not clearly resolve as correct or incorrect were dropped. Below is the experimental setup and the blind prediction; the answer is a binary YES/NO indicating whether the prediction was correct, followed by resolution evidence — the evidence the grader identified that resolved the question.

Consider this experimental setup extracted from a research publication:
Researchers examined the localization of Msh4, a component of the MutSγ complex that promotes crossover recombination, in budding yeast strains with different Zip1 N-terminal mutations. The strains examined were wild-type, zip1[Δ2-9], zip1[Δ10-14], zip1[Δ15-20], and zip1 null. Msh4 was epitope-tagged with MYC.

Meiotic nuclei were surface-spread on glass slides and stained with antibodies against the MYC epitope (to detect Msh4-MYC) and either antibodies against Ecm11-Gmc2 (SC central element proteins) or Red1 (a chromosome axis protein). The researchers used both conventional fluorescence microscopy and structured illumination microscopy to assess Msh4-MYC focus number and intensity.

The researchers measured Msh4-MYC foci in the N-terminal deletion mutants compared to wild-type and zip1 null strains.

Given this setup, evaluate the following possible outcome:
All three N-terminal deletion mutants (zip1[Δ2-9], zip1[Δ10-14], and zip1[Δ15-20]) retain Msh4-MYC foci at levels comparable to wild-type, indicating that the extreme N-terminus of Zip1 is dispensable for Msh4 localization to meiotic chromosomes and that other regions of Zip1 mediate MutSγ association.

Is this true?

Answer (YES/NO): NO